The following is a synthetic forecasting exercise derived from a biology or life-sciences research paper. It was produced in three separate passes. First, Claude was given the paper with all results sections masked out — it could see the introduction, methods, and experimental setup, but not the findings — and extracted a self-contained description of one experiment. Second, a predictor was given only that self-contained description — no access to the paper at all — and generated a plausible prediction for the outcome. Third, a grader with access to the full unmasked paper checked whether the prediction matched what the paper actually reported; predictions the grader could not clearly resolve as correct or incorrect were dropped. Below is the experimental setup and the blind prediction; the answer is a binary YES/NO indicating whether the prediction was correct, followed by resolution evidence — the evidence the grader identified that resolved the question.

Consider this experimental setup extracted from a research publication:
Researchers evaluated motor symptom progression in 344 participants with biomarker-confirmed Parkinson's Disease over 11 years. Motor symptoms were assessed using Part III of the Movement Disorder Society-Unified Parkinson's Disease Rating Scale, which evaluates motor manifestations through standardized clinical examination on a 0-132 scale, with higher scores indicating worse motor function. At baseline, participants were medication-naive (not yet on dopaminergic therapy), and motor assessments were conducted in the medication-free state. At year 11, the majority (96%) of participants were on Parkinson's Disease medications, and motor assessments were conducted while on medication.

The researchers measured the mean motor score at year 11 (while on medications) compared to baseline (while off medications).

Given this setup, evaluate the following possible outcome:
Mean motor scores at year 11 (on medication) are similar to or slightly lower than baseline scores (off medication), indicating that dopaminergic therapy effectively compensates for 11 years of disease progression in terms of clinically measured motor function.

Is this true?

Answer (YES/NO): NO